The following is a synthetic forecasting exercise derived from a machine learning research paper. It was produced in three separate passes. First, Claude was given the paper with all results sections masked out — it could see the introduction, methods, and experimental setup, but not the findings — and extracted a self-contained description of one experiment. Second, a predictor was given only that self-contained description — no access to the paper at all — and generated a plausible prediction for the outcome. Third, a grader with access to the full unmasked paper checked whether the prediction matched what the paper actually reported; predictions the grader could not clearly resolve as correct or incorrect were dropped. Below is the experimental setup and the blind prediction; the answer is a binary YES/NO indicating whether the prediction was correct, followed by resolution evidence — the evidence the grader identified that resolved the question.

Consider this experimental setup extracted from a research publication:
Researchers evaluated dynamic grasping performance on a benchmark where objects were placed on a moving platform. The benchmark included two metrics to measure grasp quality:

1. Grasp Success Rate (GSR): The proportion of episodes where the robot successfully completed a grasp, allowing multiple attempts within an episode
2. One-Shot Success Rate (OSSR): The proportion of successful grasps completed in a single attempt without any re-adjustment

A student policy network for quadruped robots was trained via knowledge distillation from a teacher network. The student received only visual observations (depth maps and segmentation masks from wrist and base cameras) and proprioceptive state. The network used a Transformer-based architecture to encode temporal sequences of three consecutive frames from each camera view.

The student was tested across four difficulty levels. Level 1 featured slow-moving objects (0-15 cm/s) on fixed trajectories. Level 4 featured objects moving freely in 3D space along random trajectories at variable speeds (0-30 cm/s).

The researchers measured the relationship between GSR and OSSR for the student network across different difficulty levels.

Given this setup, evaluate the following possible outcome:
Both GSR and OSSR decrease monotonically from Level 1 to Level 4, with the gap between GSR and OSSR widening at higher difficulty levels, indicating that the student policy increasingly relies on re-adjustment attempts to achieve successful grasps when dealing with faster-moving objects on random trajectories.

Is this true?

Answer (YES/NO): NO